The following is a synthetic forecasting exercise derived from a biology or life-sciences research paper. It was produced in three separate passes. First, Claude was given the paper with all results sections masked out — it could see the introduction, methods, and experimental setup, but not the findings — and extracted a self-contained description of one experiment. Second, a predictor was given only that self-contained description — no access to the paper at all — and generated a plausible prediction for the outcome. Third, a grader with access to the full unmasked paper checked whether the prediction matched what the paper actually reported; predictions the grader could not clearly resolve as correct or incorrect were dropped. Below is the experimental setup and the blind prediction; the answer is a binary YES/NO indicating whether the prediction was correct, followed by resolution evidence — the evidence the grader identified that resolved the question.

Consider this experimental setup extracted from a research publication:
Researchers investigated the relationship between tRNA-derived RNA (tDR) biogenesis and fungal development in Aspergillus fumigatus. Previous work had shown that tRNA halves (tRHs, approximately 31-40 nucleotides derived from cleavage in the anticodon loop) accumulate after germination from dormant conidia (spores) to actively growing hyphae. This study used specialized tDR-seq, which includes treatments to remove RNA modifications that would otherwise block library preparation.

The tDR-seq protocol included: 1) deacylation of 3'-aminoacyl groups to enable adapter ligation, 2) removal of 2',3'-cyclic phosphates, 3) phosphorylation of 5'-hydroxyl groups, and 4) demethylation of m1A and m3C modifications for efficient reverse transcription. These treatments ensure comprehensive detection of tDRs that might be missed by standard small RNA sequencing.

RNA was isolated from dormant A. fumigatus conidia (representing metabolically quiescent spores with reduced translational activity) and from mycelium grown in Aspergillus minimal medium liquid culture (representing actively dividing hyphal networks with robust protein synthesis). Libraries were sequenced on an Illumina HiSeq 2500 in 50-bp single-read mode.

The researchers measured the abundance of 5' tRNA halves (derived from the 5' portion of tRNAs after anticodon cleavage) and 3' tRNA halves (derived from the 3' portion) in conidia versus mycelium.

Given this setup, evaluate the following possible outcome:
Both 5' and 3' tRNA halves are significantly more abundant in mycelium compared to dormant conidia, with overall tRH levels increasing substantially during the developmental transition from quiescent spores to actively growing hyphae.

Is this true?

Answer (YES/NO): NO